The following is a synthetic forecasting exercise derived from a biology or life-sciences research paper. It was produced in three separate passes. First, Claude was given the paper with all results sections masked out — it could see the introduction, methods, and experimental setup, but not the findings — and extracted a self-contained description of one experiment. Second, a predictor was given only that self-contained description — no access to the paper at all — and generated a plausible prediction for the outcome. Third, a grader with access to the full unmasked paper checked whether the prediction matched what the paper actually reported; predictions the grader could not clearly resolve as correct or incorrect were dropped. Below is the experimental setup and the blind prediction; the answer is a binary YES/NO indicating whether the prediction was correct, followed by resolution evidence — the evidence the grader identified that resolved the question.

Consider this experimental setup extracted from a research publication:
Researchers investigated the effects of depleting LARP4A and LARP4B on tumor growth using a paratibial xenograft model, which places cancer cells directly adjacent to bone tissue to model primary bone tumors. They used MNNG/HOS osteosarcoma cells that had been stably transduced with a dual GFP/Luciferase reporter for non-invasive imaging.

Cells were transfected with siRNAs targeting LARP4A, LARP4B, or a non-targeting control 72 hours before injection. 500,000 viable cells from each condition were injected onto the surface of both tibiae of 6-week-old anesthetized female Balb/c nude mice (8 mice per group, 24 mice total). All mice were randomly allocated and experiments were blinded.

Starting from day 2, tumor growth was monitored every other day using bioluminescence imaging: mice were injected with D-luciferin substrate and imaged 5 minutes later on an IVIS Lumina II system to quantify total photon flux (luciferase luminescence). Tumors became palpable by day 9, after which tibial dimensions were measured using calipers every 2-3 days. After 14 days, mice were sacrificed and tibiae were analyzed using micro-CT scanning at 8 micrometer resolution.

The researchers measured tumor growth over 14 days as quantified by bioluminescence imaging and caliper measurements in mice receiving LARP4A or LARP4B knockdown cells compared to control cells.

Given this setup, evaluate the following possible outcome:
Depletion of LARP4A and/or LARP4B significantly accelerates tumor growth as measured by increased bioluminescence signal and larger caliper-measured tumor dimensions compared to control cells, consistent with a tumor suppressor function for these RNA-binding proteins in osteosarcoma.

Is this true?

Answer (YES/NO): NO